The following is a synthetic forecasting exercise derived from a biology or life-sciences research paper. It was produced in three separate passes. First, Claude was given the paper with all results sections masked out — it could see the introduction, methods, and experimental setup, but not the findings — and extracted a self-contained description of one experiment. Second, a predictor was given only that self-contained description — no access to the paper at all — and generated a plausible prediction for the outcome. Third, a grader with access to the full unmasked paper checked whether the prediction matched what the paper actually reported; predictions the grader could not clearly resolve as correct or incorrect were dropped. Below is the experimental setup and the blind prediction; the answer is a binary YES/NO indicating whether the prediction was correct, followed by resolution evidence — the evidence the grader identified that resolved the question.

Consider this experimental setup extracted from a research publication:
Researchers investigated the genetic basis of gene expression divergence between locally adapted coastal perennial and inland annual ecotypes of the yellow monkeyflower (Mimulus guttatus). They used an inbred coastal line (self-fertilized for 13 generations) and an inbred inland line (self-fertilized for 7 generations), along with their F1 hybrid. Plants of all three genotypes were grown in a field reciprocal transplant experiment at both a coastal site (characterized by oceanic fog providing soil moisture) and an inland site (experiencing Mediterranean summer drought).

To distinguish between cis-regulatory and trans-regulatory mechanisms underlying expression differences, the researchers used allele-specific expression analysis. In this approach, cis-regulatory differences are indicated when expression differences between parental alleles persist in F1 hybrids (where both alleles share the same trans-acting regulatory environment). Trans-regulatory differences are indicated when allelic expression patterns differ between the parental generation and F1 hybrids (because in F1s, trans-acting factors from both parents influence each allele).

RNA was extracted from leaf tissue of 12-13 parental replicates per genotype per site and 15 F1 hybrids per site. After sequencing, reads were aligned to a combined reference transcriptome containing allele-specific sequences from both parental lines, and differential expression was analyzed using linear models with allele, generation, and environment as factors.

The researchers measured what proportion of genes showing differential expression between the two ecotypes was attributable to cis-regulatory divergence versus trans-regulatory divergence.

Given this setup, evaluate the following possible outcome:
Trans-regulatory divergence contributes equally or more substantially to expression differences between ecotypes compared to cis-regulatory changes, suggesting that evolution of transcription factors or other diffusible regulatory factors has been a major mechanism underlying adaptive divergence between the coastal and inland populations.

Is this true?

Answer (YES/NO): NO